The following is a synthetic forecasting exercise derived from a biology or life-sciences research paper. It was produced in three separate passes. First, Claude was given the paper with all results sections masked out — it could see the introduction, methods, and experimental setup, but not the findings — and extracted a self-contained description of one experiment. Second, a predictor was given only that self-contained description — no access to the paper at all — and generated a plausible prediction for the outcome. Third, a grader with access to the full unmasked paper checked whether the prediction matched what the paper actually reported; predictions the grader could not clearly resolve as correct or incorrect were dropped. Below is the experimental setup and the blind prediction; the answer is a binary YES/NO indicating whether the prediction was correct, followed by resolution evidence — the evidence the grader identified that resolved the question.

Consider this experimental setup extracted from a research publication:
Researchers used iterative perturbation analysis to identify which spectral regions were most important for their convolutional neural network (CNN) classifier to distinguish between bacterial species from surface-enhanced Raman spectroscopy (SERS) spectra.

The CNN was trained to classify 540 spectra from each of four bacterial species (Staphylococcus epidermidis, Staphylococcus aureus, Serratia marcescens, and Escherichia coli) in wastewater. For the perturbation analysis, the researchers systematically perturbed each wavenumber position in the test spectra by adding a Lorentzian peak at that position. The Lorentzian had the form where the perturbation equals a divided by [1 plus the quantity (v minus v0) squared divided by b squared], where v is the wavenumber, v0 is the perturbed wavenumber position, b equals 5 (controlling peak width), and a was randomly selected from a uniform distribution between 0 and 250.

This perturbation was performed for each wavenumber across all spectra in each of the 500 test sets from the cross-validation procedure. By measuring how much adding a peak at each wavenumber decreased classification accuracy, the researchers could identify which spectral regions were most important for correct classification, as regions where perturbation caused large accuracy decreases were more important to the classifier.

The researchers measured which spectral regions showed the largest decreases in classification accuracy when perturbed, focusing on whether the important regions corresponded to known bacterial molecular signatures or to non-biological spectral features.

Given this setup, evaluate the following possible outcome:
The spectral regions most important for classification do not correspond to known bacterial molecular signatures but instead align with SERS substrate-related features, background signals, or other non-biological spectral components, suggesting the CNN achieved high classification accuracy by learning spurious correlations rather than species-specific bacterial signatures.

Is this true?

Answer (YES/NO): NO